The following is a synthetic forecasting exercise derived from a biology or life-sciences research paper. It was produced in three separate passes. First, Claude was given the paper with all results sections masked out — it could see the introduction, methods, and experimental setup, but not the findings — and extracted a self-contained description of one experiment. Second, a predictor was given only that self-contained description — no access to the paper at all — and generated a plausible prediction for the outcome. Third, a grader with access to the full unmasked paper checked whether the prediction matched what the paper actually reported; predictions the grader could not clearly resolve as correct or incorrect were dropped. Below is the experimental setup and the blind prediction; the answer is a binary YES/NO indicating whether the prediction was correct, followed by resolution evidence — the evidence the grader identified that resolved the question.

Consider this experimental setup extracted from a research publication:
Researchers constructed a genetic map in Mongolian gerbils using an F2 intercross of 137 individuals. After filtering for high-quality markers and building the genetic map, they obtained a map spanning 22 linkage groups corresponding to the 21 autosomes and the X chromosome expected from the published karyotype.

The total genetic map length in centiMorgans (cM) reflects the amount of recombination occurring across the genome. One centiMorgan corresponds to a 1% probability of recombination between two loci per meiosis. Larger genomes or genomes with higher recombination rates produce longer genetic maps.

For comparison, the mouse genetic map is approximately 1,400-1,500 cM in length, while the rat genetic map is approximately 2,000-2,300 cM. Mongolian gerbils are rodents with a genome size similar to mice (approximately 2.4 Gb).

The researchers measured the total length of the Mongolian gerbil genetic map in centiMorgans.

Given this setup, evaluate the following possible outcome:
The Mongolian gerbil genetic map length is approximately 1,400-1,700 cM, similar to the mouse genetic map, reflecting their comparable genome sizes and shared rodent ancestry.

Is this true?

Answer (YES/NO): NO